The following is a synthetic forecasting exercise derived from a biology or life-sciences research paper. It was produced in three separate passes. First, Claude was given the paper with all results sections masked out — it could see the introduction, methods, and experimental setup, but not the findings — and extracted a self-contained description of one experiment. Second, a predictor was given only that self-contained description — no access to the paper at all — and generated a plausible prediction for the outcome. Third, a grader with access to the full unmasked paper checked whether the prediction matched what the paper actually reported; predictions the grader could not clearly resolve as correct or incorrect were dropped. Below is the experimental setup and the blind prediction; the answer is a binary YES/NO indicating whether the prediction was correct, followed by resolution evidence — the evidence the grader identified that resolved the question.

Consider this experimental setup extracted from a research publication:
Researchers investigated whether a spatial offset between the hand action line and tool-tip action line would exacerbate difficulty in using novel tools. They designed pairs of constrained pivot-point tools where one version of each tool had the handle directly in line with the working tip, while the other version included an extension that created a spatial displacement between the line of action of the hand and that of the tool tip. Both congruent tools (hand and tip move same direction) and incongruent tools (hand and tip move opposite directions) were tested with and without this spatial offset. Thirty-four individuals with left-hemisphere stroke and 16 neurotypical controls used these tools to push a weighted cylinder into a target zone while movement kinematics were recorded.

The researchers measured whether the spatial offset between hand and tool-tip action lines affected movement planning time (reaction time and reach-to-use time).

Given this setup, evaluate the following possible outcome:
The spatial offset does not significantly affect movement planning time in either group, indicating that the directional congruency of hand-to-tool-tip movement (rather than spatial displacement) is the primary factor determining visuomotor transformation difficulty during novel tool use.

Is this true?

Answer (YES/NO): YES